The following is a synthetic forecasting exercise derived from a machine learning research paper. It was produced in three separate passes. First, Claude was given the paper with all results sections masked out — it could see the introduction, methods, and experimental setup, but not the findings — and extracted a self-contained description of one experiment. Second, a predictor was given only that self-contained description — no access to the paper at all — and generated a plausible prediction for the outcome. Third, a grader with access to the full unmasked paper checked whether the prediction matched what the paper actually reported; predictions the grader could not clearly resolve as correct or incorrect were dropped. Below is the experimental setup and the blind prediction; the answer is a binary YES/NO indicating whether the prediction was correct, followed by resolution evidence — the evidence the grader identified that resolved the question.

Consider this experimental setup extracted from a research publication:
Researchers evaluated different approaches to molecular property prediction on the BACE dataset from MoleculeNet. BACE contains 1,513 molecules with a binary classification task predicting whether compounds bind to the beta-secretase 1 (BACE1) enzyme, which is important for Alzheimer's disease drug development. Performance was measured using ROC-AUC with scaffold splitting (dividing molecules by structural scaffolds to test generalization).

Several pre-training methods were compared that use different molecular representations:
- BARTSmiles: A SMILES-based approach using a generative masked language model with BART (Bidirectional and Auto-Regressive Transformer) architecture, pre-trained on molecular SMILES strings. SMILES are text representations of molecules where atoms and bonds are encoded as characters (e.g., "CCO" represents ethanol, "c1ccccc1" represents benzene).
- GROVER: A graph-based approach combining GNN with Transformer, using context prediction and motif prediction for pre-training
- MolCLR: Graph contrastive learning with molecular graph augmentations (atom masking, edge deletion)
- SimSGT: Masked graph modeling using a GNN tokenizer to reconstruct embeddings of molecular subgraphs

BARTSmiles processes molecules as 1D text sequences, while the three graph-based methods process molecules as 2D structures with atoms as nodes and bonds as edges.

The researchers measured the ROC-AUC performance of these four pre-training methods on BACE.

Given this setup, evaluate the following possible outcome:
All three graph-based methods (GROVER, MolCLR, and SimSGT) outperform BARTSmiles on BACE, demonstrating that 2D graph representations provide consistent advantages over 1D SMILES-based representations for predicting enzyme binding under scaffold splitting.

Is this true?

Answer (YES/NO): NO